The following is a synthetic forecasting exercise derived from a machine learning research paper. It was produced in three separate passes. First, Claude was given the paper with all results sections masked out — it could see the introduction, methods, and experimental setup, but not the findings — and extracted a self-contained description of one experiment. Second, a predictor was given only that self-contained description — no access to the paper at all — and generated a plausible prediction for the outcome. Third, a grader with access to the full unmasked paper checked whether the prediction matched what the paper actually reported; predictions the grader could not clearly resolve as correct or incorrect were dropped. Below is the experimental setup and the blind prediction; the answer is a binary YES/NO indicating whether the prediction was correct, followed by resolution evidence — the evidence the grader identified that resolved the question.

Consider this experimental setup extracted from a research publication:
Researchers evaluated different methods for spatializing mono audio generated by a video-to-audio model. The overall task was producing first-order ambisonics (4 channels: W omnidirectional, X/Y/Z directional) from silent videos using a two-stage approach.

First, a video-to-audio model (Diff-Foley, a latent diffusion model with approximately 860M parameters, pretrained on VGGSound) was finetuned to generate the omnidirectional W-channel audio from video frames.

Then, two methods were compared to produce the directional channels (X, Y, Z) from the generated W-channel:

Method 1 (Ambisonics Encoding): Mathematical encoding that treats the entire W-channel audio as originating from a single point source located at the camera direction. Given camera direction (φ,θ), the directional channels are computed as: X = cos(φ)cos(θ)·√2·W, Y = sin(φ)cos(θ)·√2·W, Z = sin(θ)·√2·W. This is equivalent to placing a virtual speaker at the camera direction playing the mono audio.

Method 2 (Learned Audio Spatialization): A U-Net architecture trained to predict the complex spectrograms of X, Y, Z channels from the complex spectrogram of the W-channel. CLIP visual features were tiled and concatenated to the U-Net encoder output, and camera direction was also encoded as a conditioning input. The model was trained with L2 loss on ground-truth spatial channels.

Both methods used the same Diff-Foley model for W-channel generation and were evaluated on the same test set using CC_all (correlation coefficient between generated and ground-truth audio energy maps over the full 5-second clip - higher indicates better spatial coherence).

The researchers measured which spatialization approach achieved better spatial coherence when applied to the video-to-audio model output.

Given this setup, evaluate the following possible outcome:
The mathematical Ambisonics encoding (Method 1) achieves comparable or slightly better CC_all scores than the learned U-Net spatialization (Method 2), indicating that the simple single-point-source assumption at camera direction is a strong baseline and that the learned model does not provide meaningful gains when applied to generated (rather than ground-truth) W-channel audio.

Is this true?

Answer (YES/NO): NO